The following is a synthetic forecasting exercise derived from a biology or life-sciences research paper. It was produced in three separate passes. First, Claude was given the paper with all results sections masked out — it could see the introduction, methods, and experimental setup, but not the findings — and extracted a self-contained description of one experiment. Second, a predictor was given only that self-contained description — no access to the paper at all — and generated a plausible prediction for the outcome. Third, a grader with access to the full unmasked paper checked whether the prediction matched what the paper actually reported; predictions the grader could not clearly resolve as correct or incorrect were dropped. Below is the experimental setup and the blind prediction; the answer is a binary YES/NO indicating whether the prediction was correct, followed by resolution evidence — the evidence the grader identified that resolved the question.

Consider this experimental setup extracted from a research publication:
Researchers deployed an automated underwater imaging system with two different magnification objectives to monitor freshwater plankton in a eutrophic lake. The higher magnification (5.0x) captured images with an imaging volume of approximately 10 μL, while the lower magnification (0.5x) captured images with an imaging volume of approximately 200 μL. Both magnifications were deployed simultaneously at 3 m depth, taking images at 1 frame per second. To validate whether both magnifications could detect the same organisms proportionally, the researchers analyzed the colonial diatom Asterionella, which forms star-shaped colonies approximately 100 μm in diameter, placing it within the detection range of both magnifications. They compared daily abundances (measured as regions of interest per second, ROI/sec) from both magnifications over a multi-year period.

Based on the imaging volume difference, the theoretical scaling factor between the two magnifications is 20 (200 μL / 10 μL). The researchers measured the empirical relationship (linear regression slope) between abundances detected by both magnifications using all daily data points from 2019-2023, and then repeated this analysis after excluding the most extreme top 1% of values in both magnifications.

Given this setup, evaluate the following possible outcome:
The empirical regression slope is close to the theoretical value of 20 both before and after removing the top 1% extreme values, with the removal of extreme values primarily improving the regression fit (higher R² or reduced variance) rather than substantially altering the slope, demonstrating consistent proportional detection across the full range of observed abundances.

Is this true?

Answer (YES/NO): NO